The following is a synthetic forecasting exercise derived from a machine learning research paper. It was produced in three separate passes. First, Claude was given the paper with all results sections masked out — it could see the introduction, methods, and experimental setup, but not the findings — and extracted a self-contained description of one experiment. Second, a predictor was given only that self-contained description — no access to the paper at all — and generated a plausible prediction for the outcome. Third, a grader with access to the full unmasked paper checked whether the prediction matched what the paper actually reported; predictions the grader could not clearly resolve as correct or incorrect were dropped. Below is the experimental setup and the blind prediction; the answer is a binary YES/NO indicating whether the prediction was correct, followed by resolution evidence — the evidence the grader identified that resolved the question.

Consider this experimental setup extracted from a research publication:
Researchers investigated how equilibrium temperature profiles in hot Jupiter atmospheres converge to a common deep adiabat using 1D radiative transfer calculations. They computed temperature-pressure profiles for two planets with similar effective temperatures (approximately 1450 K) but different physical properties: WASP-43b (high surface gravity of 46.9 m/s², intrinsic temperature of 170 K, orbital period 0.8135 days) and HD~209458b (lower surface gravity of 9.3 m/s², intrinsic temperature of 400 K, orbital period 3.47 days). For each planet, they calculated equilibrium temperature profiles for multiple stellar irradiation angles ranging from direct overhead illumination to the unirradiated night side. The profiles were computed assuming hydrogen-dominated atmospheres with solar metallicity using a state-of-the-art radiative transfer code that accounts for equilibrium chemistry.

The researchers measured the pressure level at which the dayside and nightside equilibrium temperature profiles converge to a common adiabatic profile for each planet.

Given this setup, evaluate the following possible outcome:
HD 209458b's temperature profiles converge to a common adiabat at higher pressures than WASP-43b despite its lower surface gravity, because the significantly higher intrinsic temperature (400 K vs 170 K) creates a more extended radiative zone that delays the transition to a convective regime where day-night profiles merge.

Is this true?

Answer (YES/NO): NO